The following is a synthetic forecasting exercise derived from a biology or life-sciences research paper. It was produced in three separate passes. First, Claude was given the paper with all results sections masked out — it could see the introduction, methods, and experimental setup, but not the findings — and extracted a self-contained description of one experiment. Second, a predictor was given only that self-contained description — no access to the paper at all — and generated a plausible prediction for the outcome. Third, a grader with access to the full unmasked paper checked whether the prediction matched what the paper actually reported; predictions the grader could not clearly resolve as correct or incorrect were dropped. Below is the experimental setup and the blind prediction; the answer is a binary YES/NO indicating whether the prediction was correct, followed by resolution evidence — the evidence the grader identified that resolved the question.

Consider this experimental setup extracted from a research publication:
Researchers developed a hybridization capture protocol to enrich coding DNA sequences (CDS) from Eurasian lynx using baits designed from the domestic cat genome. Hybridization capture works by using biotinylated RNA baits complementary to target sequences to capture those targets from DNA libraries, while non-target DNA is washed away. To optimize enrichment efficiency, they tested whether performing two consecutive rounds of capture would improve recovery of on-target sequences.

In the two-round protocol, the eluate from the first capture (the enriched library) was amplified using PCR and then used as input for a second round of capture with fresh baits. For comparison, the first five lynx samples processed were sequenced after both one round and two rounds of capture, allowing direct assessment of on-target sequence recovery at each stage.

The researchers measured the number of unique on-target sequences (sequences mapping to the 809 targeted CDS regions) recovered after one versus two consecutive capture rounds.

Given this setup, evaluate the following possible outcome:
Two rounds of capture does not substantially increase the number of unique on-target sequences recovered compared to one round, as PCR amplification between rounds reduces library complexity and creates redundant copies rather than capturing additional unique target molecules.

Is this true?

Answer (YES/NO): NO